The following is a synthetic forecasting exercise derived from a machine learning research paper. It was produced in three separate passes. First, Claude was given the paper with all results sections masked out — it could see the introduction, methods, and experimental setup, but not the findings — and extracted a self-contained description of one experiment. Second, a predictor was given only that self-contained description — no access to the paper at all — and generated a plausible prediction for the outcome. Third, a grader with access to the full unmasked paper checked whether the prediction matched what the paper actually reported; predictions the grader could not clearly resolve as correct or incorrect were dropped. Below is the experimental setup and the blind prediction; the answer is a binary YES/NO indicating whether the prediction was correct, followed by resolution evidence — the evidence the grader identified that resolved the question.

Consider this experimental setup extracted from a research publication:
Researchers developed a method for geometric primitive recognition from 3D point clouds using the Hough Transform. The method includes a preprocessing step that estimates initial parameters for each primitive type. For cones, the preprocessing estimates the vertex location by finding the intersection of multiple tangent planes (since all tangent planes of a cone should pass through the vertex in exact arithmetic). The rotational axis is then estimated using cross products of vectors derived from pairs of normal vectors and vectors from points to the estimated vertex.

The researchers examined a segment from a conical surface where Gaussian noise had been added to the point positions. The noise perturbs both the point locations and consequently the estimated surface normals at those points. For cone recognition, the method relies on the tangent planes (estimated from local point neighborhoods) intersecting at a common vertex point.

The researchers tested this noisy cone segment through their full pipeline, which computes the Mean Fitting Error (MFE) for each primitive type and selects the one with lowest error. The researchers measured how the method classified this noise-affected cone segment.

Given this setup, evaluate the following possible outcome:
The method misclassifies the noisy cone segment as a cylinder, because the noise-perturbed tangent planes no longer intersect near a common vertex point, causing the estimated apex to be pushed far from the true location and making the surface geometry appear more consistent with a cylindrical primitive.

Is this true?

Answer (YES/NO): YES